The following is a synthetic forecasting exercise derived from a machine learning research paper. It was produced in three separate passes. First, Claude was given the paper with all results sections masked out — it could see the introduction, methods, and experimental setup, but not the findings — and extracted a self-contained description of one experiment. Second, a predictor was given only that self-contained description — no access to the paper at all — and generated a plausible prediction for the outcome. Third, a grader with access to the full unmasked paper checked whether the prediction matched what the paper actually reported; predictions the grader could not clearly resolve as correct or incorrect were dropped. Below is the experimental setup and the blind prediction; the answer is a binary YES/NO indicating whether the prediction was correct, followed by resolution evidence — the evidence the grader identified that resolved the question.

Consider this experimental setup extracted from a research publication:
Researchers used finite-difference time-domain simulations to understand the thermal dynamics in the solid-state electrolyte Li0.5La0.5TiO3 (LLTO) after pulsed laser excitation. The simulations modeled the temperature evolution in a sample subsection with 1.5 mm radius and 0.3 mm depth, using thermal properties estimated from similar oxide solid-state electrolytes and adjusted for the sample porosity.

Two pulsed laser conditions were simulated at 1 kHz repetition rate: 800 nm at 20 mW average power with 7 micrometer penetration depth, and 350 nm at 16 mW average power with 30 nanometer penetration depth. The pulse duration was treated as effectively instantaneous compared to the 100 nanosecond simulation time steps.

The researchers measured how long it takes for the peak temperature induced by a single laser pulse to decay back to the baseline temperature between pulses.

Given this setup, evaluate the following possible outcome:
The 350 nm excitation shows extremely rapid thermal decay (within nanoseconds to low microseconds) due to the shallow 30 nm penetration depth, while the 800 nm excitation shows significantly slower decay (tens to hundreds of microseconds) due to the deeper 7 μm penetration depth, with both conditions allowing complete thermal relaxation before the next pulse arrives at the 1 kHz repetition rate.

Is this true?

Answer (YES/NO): NO